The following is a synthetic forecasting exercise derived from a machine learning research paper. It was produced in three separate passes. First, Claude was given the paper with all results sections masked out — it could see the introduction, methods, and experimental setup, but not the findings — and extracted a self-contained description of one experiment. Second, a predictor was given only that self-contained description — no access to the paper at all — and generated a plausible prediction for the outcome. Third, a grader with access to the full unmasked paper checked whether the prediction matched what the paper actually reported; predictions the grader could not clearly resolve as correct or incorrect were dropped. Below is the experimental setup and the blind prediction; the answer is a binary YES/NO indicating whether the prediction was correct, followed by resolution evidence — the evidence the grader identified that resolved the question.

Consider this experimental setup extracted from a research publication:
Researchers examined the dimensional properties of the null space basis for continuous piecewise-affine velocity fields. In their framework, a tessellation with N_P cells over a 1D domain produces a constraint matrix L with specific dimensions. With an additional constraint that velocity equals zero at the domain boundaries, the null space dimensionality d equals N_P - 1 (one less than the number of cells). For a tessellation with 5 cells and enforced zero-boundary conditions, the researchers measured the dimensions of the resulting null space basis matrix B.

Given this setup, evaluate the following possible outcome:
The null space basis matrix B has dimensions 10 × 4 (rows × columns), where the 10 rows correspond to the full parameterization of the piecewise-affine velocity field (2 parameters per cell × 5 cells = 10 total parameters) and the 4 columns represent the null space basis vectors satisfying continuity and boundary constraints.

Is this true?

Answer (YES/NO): YES